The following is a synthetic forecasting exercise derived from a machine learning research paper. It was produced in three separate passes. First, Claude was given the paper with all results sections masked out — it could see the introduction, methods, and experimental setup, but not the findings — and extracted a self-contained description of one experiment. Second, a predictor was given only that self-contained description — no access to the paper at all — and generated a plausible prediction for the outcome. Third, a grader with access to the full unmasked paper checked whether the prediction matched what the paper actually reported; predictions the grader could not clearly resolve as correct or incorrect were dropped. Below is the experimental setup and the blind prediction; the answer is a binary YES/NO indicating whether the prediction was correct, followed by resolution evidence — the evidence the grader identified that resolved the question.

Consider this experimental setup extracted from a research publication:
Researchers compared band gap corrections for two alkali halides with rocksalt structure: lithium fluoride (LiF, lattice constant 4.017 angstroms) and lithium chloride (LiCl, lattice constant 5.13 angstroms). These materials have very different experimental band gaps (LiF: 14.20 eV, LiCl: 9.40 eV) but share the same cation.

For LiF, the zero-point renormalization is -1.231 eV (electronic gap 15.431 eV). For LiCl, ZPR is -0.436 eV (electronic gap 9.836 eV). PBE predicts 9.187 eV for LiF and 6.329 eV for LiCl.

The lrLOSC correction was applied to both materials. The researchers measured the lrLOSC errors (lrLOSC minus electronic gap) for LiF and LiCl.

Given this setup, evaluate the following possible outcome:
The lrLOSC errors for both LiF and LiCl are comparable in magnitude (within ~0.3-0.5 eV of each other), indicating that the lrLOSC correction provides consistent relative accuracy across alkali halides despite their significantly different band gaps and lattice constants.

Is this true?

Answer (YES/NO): NO